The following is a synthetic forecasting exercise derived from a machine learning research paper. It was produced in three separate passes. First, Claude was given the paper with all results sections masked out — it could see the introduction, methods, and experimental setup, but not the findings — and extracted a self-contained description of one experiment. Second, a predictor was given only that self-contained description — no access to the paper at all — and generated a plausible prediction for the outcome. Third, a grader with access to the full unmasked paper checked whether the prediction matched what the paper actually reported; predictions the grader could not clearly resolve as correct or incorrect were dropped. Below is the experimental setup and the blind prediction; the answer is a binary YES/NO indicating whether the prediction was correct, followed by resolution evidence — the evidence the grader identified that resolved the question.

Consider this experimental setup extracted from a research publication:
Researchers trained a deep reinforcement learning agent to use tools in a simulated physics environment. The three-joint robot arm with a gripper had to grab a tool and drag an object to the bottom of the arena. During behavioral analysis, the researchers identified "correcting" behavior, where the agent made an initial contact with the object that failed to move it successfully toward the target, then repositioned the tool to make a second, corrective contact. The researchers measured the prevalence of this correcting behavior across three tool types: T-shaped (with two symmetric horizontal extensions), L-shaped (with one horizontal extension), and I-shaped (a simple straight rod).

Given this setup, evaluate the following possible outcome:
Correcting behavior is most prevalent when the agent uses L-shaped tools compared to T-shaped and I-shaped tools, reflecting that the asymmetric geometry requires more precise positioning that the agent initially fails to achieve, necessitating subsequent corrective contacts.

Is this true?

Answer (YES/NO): NO